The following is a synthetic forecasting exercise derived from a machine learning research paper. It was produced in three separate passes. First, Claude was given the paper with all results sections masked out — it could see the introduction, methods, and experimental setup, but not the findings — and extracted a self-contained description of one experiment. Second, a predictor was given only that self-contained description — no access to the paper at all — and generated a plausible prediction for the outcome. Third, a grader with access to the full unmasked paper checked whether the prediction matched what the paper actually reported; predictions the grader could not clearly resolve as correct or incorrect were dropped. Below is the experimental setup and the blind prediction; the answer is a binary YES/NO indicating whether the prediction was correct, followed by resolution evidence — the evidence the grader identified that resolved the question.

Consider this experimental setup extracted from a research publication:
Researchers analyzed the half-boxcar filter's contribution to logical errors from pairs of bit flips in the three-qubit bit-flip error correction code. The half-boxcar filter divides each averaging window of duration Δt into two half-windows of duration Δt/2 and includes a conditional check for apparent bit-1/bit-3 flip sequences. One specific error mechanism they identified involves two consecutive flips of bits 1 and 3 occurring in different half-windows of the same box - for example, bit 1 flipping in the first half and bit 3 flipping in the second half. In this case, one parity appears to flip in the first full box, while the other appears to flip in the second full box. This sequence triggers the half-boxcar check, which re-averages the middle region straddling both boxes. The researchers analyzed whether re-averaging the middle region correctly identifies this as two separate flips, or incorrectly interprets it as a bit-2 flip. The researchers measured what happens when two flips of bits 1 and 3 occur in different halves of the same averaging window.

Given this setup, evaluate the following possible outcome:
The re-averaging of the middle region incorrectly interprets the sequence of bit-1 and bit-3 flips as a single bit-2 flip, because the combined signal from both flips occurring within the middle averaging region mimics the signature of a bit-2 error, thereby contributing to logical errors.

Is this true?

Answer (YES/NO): YES